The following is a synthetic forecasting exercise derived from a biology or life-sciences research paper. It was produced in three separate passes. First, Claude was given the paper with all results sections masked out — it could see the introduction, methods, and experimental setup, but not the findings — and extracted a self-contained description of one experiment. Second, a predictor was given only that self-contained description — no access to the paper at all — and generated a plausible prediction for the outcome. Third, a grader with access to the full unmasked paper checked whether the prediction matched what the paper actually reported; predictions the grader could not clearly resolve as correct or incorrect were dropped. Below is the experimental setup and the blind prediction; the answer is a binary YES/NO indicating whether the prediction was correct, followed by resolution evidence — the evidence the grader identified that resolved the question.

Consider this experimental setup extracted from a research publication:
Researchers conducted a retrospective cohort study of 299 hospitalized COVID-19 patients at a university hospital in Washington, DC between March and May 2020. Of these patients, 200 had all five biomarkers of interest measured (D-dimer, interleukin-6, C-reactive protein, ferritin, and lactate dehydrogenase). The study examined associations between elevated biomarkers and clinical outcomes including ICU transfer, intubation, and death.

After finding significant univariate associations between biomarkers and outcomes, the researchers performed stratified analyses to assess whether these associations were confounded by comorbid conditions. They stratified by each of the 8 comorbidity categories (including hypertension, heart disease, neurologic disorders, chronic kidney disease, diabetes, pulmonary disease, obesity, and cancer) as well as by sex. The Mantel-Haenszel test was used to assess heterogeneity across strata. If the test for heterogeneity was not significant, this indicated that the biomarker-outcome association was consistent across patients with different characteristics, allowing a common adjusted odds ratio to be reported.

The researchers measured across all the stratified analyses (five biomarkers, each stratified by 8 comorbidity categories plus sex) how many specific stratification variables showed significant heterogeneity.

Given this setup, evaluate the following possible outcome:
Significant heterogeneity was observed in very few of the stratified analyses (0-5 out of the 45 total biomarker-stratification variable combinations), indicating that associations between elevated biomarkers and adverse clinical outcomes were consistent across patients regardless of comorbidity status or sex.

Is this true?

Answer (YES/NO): YES